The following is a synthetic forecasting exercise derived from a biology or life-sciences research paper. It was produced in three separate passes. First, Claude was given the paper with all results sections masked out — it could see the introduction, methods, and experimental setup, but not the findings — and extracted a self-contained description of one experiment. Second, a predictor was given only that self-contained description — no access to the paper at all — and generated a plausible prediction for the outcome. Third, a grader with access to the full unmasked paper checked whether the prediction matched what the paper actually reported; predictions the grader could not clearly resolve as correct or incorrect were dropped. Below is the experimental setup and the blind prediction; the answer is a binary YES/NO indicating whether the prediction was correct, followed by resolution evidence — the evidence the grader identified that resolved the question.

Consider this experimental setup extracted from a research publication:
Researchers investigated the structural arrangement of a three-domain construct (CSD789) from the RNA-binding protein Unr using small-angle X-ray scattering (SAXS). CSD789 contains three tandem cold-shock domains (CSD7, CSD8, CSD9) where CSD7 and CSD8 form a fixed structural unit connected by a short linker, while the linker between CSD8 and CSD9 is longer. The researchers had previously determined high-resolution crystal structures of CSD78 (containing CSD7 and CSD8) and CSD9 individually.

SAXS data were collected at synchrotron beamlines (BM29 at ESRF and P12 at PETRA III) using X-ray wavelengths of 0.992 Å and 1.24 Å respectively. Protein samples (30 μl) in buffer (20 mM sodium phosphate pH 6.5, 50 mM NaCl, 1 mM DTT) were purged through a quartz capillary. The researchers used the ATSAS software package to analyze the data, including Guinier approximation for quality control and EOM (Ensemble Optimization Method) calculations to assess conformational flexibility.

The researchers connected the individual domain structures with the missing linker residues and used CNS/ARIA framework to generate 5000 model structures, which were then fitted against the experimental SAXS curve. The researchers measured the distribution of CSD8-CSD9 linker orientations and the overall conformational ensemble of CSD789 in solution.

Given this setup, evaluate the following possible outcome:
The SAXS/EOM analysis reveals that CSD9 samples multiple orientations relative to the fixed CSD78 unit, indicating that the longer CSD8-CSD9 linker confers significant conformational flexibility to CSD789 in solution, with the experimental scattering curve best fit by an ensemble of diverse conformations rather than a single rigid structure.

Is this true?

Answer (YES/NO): NO